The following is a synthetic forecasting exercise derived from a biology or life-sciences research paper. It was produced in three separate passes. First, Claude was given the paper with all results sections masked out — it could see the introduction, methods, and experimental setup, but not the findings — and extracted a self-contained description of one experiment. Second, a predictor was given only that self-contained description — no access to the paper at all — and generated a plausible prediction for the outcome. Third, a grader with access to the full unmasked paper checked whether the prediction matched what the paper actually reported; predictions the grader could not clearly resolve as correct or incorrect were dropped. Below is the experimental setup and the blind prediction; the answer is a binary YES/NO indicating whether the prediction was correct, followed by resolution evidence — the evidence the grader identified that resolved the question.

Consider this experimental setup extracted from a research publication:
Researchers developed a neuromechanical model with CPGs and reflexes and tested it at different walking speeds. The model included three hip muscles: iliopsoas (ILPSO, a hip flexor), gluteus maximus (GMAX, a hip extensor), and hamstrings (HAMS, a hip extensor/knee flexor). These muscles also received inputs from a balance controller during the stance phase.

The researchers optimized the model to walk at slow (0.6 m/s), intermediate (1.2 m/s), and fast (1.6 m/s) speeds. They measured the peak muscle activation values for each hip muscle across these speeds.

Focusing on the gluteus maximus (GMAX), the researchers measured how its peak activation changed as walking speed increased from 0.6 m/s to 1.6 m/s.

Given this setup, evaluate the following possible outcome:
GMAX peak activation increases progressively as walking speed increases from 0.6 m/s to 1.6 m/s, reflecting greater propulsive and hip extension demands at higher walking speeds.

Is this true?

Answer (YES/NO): YES